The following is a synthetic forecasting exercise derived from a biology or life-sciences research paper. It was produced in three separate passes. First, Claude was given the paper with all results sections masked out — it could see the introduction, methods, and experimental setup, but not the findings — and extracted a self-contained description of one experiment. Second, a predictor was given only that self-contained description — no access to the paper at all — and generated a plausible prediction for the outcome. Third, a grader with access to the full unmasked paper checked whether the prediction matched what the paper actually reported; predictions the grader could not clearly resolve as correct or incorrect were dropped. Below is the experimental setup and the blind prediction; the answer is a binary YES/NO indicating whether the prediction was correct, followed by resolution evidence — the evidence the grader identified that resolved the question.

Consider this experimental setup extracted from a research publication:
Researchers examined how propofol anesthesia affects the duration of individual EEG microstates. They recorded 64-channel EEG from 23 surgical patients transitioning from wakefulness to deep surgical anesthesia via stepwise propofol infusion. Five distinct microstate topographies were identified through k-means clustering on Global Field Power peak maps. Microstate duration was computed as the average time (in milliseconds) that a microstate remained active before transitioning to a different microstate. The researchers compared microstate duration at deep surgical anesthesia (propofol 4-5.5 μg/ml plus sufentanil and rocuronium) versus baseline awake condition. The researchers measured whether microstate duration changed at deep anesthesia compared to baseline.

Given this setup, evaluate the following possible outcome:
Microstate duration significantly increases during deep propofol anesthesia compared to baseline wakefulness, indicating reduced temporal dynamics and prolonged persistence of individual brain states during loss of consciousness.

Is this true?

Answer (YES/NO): YES